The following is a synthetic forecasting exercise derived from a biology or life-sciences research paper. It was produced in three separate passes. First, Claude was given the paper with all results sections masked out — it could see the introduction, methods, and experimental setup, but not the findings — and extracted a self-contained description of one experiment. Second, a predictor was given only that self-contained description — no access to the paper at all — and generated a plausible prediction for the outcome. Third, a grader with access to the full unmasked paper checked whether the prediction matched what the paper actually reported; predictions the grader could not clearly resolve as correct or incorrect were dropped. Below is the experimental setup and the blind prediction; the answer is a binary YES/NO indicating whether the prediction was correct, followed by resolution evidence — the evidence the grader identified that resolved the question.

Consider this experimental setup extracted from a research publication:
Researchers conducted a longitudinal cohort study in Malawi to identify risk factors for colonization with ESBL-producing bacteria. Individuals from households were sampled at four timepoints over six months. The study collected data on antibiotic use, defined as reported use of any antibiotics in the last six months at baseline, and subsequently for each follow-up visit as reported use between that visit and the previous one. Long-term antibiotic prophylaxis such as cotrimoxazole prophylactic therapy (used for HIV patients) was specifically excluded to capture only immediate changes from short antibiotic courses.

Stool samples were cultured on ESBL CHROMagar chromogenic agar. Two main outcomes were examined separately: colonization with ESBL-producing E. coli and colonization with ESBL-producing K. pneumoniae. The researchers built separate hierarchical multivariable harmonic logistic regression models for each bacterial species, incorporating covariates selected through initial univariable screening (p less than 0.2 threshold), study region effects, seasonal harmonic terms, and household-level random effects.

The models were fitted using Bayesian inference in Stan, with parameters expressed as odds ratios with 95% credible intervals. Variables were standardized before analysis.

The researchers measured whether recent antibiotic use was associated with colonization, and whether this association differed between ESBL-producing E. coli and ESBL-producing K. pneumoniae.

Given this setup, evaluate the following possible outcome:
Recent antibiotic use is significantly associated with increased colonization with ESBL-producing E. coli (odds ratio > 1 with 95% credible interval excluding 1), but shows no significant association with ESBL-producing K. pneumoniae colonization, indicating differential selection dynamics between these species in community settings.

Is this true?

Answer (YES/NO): NO